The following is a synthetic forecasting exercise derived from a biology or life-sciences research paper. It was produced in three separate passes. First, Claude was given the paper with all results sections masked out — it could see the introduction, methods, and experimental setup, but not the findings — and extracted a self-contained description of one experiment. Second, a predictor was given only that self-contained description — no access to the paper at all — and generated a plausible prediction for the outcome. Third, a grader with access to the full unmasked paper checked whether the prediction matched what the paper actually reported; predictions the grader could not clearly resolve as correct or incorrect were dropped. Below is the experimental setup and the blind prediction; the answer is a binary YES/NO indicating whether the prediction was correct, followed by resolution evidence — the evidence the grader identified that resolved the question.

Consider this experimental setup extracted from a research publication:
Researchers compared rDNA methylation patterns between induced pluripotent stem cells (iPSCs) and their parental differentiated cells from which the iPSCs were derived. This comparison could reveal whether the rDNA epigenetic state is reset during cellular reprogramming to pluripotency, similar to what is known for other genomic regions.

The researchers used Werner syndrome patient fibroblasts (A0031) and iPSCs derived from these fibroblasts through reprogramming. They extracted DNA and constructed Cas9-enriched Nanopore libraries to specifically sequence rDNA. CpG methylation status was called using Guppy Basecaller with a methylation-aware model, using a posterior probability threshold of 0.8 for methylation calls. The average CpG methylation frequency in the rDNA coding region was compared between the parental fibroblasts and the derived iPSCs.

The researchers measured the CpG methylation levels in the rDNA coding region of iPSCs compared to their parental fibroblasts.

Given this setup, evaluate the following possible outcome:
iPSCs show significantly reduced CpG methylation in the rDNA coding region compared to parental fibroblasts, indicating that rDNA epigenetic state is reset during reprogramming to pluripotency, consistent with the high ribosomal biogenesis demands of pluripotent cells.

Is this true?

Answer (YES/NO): NO